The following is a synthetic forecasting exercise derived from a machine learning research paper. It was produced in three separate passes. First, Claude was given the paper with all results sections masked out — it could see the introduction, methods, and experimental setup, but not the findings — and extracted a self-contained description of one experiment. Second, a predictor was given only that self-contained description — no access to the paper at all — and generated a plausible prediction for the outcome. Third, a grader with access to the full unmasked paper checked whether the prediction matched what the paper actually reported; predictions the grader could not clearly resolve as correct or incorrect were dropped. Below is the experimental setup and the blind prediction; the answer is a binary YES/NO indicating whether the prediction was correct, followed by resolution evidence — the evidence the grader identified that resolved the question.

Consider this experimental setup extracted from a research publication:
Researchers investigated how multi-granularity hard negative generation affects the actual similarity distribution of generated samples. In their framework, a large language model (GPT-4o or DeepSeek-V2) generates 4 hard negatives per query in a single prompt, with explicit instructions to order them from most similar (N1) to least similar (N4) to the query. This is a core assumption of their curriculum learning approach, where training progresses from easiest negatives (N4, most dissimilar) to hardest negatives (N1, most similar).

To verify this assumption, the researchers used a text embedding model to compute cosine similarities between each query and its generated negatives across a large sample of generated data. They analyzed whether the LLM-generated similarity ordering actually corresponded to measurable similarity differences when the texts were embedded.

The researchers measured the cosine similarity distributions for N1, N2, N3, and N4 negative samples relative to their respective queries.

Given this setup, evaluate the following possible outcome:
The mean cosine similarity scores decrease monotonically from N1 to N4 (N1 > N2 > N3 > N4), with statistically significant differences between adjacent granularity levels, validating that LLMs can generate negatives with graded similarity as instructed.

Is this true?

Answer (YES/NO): NO